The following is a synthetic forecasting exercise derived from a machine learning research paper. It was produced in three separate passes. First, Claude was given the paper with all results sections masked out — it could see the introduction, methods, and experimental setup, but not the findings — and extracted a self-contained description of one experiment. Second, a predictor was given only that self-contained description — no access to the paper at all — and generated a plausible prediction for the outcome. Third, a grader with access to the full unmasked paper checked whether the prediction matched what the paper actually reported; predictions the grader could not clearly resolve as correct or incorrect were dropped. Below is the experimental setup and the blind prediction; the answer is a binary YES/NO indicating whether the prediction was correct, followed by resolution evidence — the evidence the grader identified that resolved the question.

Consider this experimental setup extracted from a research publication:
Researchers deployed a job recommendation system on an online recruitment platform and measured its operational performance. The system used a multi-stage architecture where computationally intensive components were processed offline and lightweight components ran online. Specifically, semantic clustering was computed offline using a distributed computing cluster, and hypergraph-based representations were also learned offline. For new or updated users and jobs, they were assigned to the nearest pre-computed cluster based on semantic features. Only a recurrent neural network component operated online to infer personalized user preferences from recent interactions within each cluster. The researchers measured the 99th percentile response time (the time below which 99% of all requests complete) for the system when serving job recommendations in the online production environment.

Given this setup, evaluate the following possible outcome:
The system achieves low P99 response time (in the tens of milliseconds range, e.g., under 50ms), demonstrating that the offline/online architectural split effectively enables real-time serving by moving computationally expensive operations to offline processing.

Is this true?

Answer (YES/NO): NO